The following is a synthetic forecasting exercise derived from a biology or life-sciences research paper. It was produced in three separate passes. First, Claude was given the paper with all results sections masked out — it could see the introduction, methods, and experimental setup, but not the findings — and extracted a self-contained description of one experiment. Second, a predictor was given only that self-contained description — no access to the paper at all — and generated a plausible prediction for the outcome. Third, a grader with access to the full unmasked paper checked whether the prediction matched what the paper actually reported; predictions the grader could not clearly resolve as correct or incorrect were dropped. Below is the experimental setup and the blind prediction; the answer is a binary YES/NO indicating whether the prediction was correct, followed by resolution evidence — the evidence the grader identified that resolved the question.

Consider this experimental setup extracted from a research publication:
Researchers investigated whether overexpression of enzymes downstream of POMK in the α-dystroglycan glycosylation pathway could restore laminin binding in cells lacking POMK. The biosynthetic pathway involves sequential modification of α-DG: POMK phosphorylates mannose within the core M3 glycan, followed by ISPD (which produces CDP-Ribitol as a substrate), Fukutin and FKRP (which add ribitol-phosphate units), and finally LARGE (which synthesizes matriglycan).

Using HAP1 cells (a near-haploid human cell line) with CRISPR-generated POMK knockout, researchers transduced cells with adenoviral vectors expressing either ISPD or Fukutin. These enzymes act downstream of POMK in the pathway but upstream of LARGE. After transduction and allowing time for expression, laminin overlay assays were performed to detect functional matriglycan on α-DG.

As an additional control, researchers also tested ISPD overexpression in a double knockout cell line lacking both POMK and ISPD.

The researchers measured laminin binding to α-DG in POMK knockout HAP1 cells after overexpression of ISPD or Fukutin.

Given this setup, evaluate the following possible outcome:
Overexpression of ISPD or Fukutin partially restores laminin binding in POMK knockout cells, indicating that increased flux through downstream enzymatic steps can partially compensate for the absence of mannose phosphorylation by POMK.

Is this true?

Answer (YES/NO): NO